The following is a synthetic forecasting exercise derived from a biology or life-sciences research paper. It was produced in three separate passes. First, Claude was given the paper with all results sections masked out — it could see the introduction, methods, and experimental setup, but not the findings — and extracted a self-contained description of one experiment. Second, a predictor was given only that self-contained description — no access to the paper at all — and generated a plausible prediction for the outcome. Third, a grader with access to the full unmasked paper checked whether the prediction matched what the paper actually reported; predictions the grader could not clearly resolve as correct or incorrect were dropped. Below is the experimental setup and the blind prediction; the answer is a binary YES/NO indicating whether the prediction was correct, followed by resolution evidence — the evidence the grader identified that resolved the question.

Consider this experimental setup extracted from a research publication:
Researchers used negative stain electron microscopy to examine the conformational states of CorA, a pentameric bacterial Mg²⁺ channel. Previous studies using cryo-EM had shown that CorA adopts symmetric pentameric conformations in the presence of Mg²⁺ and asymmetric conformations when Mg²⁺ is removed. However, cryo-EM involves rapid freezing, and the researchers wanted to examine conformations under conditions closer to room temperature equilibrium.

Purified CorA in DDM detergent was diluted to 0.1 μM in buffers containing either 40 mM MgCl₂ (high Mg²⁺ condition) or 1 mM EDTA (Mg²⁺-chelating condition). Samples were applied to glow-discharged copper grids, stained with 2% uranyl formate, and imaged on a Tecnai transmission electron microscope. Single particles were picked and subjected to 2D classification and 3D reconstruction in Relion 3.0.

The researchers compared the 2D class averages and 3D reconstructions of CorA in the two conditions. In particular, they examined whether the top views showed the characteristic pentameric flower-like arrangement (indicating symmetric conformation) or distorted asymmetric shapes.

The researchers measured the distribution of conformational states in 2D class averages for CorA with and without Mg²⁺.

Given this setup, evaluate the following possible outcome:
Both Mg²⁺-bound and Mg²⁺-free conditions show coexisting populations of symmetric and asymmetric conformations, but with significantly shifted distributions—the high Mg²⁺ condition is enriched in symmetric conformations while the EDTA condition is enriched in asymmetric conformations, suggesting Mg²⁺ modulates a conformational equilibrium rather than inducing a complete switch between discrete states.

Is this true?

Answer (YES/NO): NO